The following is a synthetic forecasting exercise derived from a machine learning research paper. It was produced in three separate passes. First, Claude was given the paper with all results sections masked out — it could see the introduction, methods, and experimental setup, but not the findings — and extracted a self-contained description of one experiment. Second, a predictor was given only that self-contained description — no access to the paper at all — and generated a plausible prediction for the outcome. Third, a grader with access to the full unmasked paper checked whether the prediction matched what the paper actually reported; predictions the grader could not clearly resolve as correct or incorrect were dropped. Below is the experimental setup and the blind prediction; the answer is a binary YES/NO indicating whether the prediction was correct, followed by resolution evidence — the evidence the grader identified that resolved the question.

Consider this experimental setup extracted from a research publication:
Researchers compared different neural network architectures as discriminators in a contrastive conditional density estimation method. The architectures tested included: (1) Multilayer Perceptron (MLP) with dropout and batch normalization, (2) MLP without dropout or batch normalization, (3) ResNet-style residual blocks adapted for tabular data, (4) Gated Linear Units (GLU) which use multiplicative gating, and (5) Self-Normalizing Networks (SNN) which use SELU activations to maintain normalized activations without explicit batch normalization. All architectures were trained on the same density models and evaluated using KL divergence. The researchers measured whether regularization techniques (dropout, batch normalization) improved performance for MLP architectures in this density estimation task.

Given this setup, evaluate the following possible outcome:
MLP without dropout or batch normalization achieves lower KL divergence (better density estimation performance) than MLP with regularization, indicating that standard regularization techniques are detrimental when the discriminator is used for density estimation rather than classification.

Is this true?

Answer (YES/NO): NO